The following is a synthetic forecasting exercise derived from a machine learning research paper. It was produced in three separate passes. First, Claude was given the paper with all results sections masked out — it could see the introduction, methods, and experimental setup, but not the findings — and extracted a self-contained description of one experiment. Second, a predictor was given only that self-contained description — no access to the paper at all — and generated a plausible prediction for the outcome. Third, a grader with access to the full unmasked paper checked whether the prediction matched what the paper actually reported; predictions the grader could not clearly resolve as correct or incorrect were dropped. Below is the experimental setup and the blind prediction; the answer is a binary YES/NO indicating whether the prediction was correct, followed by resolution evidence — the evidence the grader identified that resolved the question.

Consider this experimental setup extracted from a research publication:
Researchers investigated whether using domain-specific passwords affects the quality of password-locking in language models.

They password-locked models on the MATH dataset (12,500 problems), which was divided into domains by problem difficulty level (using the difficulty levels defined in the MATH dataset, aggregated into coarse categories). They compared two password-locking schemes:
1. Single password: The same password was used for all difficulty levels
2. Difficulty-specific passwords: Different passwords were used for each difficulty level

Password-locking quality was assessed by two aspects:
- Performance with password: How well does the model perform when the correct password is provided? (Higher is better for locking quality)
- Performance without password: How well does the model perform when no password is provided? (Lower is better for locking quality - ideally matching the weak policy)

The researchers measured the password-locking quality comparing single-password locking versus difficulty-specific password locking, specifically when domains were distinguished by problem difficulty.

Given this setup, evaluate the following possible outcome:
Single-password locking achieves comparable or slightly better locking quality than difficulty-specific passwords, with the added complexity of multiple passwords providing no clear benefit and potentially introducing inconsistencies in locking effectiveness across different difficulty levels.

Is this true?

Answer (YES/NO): NO